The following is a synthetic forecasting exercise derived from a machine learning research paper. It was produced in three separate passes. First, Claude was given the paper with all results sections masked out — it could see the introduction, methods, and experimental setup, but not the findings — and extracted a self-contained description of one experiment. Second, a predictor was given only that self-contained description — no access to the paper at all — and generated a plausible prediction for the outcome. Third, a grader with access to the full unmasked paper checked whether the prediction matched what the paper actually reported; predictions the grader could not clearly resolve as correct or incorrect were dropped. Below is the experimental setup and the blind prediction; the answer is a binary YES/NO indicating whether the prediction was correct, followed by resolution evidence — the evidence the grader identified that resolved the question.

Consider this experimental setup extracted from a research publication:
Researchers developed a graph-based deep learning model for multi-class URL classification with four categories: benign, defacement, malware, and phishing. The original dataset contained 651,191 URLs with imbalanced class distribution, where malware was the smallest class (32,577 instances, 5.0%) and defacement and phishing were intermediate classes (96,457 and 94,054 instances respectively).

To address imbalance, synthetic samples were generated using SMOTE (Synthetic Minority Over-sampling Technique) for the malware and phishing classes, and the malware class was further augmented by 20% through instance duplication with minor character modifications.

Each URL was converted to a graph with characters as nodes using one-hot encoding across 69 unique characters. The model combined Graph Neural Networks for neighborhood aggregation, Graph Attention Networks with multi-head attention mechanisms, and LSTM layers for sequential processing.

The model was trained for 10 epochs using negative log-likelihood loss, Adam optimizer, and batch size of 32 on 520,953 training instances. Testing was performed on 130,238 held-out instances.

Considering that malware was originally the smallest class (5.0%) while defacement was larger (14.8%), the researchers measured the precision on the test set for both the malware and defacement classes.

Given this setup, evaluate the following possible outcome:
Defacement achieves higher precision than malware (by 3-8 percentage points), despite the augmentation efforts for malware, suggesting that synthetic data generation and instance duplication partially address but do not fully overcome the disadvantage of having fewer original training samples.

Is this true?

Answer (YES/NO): NO